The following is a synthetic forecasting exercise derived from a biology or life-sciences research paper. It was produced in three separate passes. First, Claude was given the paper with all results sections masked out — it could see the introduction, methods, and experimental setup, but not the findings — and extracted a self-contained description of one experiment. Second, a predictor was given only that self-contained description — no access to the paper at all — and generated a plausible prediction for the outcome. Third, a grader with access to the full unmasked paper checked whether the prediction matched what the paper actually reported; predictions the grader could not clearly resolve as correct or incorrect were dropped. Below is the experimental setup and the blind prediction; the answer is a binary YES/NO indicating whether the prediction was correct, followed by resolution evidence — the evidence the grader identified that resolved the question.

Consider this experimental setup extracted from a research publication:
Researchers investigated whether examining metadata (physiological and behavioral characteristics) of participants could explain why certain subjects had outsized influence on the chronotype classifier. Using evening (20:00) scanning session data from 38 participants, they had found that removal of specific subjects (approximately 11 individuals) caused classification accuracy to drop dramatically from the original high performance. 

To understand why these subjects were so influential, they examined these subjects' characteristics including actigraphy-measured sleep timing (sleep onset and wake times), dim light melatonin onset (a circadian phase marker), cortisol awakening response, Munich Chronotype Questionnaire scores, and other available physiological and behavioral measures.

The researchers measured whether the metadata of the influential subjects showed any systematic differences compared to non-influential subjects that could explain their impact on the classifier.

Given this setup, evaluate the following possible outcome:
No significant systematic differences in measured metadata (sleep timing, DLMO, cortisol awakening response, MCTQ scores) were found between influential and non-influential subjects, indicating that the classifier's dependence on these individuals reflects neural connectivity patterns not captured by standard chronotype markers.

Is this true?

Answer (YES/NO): YES